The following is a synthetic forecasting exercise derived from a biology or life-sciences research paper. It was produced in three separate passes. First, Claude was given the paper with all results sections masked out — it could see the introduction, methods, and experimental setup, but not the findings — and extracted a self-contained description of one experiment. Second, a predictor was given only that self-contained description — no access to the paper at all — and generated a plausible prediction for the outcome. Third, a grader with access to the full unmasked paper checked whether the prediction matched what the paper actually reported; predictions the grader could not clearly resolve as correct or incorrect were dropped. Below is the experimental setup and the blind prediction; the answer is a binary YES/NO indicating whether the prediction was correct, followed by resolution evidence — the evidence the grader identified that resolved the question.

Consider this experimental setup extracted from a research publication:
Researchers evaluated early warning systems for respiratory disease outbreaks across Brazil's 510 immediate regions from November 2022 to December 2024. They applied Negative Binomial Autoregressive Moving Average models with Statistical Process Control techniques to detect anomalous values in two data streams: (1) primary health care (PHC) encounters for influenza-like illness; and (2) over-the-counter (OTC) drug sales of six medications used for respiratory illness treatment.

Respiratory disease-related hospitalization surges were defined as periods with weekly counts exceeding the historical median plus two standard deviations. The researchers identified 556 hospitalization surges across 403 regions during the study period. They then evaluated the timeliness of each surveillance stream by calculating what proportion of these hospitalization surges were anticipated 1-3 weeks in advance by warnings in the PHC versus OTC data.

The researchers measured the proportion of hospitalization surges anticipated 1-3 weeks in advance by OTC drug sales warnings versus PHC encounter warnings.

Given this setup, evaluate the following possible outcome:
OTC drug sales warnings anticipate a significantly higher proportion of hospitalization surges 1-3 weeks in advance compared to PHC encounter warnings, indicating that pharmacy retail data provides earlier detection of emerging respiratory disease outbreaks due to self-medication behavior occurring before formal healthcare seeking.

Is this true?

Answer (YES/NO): YES